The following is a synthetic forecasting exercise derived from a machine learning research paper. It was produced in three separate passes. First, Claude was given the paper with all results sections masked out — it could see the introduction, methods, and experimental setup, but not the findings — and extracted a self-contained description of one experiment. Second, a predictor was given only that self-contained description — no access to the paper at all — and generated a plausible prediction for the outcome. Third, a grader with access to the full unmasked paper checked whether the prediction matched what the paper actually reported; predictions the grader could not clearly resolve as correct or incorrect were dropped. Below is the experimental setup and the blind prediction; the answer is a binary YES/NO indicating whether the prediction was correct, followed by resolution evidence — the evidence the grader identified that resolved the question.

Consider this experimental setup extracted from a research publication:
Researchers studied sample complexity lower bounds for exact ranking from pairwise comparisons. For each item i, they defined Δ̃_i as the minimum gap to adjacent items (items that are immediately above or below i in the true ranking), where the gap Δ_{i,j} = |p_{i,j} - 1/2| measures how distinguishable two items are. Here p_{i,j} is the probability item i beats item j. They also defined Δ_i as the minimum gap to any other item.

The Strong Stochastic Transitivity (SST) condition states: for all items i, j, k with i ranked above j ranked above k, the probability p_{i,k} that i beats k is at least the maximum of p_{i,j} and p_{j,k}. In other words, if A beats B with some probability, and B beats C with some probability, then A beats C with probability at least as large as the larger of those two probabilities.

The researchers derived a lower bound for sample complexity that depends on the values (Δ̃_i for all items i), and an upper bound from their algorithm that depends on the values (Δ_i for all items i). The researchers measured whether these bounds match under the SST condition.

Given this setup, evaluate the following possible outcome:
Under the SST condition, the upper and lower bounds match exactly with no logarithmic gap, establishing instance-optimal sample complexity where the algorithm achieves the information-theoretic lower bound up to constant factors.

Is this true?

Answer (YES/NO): YES